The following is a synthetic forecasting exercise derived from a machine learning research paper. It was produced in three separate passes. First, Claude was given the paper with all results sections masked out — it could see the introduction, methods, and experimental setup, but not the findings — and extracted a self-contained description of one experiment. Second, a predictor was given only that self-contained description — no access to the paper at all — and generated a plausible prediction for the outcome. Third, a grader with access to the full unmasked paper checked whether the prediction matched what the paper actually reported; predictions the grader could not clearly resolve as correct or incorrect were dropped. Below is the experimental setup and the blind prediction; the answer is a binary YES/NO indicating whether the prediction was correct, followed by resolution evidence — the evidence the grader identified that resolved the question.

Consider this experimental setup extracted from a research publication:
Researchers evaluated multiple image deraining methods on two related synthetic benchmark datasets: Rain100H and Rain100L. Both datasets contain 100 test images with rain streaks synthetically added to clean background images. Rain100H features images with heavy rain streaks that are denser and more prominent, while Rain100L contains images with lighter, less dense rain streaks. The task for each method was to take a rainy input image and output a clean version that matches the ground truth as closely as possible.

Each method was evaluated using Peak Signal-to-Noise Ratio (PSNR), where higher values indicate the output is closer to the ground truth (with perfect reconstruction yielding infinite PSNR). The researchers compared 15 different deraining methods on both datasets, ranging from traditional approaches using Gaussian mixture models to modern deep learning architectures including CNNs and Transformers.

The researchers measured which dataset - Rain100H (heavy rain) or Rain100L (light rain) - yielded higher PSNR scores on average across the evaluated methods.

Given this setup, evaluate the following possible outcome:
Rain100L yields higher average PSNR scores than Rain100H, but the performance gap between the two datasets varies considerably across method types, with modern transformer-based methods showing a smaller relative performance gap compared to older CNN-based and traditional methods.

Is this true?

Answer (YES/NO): NO